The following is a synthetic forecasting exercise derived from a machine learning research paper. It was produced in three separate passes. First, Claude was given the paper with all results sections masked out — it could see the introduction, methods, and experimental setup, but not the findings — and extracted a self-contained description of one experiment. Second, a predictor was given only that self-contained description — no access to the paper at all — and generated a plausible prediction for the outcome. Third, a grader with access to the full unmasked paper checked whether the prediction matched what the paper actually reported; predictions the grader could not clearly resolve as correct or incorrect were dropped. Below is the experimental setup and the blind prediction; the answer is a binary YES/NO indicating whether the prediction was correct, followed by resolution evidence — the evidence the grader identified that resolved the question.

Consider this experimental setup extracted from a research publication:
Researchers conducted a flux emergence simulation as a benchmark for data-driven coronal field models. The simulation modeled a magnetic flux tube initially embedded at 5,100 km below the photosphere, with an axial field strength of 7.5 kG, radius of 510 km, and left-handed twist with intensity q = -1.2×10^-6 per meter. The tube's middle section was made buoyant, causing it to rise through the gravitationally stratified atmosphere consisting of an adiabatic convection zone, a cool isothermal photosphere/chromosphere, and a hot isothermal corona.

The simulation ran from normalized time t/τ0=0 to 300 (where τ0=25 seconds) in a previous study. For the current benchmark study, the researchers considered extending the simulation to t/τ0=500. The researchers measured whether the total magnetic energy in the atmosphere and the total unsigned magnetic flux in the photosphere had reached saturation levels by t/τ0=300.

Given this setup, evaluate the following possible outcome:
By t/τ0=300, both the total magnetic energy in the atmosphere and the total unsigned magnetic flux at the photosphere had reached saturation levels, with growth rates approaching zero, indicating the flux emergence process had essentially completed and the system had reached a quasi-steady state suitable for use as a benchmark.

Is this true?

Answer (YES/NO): NO